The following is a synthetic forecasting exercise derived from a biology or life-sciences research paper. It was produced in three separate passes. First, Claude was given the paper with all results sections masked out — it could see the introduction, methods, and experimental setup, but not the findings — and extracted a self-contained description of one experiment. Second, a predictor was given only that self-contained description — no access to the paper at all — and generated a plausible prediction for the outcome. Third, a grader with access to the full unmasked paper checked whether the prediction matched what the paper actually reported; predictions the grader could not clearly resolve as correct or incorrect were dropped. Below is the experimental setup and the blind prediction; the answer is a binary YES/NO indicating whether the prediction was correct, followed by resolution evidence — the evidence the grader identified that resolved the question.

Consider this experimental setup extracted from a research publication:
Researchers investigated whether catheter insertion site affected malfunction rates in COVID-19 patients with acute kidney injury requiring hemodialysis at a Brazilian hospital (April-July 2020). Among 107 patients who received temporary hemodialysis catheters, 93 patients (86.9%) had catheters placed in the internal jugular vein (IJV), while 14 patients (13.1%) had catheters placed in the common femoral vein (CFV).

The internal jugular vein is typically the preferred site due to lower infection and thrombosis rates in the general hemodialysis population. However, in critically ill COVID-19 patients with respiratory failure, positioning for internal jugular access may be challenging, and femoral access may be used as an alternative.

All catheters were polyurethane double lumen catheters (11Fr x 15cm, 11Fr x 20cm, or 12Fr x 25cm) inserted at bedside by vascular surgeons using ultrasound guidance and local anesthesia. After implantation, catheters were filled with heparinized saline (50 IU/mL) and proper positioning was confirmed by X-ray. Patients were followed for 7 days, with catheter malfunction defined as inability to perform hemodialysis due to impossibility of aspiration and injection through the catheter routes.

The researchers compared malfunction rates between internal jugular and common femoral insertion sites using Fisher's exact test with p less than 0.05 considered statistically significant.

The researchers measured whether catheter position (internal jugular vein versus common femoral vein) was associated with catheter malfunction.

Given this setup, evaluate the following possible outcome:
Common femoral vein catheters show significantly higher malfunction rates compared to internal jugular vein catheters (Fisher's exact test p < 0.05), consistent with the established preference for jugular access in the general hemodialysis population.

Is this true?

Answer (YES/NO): NO